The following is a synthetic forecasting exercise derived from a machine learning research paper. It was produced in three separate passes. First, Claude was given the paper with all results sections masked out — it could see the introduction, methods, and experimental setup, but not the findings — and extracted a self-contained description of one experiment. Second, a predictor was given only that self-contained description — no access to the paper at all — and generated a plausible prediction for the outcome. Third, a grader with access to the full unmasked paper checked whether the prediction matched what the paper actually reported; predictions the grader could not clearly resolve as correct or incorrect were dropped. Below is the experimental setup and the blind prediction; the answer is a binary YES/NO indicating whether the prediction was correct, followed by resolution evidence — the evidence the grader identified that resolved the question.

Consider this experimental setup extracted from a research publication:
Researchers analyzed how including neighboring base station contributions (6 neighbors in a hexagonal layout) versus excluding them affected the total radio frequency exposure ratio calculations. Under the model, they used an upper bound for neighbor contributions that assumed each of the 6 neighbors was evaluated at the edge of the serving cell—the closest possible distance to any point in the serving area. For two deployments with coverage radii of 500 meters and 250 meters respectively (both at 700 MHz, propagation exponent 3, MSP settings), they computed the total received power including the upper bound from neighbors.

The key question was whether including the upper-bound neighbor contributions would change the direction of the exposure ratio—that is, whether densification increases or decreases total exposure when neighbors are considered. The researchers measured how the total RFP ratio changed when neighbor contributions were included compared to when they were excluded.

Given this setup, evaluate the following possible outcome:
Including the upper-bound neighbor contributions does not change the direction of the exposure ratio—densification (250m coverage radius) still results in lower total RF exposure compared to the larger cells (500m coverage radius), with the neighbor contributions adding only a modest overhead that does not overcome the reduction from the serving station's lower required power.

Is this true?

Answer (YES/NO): YES